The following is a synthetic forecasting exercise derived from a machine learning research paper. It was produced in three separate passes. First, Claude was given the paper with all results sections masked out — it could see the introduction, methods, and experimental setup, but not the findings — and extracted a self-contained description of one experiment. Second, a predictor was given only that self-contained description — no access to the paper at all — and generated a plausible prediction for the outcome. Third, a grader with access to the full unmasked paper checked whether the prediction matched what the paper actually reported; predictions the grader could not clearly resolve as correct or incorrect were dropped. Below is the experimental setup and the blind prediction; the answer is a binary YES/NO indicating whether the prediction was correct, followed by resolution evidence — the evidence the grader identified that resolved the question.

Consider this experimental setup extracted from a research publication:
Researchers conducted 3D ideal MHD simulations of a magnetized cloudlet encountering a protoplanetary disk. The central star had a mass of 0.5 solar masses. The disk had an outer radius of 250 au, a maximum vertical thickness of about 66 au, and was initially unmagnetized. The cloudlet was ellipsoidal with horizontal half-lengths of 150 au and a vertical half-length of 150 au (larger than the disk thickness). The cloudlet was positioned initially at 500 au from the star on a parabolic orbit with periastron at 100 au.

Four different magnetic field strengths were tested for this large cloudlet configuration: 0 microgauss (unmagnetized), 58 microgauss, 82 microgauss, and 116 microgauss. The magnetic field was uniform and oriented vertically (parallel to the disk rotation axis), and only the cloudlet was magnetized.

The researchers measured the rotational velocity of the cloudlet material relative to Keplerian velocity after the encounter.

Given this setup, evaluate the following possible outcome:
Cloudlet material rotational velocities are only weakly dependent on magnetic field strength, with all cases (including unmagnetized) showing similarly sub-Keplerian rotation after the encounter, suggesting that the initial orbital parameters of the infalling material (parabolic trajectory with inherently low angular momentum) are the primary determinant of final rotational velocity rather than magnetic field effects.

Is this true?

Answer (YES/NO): NO